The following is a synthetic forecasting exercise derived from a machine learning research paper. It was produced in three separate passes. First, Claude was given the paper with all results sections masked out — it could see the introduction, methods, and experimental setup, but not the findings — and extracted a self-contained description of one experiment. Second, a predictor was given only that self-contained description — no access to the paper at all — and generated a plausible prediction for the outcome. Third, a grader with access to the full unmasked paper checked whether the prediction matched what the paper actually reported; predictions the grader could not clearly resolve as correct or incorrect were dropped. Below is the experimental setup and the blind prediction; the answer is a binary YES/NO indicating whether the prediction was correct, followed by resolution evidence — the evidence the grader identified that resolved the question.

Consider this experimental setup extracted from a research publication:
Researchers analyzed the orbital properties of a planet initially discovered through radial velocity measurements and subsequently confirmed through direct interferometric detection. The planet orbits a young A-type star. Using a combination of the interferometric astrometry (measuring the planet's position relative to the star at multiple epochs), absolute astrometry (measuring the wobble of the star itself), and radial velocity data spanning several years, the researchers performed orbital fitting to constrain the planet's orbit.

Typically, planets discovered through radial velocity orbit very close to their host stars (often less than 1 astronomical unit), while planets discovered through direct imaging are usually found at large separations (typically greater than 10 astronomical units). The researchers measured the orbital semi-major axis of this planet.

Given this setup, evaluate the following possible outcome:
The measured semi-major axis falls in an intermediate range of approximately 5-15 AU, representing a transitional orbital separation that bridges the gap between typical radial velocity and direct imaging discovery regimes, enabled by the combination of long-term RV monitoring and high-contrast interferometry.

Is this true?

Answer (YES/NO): NO